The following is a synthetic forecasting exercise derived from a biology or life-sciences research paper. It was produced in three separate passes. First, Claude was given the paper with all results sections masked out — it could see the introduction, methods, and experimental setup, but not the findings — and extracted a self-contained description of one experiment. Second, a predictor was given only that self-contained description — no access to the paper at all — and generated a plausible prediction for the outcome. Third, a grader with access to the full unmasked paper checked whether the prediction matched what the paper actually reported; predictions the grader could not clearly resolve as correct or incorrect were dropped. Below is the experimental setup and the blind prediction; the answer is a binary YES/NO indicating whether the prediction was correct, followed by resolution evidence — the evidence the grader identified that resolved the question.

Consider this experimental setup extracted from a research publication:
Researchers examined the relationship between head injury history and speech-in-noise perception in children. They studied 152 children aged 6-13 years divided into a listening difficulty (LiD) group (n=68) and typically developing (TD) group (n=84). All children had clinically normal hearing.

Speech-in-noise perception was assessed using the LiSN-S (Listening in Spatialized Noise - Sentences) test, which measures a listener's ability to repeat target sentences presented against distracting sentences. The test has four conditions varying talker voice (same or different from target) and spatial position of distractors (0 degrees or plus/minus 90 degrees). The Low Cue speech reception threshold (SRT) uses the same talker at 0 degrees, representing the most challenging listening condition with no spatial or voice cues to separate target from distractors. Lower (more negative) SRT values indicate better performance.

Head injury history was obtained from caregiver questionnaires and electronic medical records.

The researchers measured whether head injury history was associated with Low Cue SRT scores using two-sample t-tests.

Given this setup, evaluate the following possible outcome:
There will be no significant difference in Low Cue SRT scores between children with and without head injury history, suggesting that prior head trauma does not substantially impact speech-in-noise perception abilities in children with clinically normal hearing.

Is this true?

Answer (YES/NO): YES